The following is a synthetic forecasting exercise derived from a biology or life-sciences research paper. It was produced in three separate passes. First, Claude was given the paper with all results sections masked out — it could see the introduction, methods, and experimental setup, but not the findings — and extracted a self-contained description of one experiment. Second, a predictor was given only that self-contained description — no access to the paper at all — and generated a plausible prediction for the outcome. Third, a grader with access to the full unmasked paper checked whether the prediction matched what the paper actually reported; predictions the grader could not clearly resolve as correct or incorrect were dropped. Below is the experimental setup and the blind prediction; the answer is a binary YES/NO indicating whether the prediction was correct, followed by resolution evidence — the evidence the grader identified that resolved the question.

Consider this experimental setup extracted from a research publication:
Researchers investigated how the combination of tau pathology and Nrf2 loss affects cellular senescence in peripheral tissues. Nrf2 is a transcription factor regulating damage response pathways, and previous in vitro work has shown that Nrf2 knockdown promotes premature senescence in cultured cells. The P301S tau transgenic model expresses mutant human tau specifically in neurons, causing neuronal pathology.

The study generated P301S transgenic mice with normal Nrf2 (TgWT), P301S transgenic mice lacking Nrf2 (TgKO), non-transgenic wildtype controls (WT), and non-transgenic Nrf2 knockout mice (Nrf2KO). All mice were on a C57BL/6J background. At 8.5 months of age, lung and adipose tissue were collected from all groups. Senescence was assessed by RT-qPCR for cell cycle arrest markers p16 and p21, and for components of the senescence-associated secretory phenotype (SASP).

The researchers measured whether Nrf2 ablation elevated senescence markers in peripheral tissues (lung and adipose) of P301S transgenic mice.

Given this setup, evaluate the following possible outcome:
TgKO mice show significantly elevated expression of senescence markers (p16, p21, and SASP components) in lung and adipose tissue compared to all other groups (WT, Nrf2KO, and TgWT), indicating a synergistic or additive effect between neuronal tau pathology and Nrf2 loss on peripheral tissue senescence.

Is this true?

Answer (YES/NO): NO